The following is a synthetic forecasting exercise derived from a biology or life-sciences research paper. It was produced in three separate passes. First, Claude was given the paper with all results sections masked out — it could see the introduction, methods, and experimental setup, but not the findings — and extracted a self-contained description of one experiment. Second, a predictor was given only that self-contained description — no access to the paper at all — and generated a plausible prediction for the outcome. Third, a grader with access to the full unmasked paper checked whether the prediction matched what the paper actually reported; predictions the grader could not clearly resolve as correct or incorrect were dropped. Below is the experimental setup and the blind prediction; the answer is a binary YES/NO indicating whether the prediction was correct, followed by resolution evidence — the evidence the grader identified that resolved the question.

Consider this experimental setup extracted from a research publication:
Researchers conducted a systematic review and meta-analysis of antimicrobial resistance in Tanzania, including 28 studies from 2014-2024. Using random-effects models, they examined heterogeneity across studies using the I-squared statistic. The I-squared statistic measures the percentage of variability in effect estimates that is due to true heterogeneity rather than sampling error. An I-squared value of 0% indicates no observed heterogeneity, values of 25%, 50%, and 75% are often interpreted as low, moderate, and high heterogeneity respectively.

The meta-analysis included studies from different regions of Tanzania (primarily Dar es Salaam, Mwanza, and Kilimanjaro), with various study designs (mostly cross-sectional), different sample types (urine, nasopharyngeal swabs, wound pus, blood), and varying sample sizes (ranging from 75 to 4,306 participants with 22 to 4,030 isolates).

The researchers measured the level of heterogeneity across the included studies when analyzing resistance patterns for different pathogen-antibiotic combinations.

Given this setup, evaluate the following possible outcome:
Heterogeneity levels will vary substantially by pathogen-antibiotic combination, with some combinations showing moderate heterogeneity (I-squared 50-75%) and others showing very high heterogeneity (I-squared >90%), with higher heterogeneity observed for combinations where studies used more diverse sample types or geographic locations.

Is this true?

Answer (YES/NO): NO